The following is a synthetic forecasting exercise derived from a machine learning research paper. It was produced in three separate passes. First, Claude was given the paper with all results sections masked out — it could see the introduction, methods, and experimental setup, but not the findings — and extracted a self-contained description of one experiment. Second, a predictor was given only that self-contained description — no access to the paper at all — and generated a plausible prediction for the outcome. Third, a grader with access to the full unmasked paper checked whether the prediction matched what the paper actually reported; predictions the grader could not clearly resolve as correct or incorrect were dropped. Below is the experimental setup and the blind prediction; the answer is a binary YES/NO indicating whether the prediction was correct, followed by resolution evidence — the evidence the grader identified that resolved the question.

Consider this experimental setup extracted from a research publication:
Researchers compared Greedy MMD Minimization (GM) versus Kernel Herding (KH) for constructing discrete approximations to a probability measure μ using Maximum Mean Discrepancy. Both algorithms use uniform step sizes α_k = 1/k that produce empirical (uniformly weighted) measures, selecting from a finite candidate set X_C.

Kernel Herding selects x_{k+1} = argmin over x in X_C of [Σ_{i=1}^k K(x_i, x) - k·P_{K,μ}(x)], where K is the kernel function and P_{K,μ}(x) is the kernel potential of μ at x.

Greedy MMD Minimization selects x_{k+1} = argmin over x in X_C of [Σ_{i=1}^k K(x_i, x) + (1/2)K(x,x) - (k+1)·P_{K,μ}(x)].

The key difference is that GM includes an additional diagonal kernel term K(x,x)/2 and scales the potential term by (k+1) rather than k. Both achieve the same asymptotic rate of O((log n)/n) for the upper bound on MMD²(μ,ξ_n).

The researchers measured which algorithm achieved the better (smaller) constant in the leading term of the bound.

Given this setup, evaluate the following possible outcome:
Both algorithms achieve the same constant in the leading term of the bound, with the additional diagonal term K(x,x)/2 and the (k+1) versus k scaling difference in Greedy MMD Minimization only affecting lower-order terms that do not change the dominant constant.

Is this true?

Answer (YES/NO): NO